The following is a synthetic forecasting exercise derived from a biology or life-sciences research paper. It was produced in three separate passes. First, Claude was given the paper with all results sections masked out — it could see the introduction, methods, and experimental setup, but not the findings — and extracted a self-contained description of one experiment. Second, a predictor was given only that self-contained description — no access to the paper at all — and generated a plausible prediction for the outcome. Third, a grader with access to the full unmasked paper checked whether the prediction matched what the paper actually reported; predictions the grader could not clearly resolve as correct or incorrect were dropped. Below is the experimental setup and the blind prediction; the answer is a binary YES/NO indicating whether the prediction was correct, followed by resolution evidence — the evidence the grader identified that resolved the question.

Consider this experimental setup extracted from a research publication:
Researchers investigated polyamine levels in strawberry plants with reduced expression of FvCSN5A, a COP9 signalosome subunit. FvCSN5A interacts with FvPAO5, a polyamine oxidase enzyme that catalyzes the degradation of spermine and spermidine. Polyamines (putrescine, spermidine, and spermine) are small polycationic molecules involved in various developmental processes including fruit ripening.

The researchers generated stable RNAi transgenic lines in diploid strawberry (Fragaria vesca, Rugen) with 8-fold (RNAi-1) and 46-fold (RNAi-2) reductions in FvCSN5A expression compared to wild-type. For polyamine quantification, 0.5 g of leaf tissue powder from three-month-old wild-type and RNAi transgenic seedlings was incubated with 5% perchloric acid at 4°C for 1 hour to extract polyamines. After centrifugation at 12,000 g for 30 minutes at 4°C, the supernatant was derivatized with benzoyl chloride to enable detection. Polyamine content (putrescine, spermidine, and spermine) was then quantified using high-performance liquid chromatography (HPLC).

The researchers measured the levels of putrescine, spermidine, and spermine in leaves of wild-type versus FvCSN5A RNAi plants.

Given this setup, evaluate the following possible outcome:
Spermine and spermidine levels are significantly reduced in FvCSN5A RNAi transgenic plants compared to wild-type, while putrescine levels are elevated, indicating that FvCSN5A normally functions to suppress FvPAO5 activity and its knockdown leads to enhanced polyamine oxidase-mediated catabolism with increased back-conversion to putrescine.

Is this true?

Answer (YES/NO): NO